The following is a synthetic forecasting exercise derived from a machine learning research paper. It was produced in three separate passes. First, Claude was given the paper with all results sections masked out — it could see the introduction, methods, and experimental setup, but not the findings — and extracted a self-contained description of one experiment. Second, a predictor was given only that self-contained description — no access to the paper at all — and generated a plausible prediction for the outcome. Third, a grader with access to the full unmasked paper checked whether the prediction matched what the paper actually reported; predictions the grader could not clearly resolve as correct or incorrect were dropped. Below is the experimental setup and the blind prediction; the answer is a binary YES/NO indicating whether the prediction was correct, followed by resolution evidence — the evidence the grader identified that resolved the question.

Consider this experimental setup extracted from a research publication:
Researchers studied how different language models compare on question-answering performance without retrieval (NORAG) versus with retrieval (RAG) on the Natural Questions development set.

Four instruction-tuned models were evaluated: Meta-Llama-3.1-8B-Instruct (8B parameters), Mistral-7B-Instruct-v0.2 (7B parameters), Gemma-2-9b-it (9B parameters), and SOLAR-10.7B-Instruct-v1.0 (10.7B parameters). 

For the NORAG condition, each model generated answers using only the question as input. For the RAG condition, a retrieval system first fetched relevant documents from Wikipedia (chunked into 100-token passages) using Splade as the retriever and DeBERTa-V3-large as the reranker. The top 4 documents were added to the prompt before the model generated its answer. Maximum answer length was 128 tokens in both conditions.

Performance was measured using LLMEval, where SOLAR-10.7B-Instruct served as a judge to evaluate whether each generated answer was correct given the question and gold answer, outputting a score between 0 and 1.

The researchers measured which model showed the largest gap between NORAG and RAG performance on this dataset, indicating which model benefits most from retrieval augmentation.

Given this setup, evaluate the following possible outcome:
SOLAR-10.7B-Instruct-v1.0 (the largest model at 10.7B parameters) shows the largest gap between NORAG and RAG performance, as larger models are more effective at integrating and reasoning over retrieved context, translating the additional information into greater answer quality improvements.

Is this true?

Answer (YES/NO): NO